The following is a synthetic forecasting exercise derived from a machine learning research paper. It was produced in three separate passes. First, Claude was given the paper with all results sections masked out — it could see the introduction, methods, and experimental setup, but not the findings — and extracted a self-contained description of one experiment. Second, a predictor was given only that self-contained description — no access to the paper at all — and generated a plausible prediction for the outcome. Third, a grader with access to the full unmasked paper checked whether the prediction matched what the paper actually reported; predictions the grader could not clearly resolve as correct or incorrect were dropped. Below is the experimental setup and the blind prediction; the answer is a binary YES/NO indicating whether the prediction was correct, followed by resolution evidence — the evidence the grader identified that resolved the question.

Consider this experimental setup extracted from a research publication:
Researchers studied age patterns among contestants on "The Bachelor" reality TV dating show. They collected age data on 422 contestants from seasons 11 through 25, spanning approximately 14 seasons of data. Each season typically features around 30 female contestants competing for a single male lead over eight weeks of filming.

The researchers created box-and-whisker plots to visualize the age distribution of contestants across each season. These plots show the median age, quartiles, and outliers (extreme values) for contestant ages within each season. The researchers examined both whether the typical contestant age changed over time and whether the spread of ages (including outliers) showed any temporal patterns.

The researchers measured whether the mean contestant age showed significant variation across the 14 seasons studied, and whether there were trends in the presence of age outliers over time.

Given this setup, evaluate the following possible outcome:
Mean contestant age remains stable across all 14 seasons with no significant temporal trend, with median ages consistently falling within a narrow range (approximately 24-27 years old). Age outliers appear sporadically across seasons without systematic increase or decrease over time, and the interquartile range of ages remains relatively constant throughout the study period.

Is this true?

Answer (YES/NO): NO